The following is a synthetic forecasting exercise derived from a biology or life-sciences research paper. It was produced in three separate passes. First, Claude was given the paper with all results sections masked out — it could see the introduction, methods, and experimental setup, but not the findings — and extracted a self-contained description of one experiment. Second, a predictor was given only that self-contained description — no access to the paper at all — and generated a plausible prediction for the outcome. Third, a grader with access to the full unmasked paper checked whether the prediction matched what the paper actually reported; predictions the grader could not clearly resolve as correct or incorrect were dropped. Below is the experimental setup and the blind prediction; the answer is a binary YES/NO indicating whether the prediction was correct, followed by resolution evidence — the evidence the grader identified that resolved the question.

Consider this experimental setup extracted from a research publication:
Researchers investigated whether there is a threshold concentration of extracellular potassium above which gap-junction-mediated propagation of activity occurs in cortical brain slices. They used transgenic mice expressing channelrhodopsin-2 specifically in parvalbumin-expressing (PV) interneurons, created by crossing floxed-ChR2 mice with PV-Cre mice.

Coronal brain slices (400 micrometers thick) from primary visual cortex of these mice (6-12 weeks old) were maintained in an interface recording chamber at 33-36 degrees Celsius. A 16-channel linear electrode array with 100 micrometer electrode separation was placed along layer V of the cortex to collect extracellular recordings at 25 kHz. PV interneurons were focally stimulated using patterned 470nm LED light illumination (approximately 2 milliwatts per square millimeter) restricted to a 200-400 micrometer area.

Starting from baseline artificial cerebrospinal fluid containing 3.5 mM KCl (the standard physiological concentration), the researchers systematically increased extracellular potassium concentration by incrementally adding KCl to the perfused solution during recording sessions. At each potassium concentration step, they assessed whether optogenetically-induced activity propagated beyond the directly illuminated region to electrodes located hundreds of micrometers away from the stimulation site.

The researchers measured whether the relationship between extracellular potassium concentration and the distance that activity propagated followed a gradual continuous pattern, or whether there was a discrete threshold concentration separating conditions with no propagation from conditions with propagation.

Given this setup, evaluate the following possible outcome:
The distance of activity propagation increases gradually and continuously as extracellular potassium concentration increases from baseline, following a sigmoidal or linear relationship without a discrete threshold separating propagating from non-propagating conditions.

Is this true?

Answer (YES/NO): NO